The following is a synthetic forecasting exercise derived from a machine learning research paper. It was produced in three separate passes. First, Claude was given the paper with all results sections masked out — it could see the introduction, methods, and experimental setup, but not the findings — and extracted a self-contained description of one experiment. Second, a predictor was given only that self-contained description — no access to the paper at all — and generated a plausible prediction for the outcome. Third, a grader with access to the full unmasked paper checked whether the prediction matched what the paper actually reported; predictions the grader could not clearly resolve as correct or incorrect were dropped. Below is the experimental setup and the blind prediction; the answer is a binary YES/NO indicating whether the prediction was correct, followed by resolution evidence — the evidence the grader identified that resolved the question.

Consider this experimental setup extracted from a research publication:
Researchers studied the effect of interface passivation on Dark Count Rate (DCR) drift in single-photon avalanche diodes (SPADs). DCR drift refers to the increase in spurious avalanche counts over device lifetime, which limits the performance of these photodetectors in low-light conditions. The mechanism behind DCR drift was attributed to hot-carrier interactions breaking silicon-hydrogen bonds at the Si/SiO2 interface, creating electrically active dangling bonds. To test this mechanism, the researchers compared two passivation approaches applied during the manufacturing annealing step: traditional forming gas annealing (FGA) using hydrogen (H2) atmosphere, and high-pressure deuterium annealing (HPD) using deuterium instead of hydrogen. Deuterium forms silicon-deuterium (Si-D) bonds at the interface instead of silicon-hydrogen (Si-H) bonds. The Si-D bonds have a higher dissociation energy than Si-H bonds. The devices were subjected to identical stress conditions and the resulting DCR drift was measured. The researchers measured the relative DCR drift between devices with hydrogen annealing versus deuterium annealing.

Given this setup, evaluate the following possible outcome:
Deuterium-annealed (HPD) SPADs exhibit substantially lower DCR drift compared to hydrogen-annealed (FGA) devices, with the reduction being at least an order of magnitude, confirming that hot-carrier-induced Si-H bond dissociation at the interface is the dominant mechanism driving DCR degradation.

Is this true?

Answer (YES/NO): NO